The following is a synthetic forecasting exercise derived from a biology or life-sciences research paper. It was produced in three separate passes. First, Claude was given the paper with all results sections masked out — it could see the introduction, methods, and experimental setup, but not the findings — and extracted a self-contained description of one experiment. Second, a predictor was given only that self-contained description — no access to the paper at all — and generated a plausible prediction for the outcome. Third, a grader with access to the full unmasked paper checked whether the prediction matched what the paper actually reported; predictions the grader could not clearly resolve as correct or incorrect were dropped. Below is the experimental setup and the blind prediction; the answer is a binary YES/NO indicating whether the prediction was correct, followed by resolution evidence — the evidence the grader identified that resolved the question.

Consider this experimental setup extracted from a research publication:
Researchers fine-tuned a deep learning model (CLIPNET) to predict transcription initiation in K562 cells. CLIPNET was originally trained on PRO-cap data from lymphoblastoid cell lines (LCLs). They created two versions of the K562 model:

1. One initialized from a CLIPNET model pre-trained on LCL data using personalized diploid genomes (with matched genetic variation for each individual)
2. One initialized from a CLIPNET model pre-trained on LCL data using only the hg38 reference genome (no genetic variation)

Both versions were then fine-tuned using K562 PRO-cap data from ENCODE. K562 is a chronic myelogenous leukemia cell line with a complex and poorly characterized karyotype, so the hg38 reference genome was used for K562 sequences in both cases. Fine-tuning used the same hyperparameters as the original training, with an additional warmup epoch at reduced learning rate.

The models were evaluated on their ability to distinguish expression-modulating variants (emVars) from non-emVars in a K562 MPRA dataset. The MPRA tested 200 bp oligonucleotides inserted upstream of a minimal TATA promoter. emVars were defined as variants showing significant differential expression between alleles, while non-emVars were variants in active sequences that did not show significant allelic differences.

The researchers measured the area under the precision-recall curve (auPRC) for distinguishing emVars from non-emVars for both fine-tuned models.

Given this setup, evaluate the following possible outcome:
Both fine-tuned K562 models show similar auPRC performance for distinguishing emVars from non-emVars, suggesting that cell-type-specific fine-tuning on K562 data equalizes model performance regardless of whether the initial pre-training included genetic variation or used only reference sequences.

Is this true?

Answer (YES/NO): NO